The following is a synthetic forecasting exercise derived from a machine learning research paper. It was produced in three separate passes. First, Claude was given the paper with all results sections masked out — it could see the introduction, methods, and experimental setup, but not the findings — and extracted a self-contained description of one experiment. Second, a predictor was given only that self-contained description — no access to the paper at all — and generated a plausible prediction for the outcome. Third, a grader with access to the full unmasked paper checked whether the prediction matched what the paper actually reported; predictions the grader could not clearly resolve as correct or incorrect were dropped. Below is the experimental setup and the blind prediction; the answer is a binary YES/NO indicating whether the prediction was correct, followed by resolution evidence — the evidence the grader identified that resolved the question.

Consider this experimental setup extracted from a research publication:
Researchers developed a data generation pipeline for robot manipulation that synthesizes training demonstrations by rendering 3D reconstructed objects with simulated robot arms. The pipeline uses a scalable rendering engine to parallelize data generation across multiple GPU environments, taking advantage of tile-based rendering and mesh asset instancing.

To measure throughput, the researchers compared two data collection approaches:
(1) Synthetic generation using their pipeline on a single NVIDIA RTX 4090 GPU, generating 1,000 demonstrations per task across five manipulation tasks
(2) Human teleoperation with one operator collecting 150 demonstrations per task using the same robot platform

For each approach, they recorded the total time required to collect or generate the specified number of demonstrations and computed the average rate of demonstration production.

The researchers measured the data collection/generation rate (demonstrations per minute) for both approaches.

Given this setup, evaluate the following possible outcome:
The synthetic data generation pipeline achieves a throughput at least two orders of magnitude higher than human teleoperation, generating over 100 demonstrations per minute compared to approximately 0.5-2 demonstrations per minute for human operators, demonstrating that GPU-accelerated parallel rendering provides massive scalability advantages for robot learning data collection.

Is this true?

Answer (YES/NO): NO